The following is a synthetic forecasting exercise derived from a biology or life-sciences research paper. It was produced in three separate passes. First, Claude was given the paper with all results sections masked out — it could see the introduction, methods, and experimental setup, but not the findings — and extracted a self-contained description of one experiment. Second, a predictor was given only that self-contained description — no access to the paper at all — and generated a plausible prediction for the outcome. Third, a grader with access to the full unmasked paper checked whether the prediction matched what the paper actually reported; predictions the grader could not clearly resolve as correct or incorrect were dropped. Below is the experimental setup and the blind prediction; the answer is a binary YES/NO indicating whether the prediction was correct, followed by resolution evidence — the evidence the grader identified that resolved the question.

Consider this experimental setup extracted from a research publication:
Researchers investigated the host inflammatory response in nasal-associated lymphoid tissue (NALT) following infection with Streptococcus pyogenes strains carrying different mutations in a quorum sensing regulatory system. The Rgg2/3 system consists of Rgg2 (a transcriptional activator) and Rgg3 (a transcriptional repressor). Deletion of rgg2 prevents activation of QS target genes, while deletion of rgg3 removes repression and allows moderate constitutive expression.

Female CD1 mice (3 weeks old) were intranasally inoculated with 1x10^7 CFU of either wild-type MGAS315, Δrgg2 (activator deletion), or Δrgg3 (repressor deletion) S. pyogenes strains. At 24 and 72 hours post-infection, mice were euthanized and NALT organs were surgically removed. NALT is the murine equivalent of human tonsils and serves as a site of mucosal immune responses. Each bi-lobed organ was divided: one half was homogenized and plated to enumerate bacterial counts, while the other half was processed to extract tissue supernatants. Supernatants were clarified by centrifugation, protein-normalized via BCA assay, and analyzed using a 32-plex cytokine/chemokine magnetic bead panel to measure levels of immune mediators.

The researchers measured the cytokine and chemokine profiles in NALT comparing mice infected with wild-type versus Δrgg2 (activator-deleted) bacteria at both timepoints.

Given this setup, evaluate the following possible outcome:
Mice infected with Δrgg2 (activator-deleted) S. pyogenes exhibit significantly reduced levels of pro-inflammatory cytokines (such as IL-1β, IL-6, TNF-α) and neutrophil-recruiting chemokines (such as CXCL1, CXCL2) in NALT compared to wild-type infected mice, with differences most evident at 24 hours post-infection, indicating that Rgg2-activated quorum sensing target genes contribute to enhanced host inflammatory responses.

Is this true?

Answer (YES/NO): NO